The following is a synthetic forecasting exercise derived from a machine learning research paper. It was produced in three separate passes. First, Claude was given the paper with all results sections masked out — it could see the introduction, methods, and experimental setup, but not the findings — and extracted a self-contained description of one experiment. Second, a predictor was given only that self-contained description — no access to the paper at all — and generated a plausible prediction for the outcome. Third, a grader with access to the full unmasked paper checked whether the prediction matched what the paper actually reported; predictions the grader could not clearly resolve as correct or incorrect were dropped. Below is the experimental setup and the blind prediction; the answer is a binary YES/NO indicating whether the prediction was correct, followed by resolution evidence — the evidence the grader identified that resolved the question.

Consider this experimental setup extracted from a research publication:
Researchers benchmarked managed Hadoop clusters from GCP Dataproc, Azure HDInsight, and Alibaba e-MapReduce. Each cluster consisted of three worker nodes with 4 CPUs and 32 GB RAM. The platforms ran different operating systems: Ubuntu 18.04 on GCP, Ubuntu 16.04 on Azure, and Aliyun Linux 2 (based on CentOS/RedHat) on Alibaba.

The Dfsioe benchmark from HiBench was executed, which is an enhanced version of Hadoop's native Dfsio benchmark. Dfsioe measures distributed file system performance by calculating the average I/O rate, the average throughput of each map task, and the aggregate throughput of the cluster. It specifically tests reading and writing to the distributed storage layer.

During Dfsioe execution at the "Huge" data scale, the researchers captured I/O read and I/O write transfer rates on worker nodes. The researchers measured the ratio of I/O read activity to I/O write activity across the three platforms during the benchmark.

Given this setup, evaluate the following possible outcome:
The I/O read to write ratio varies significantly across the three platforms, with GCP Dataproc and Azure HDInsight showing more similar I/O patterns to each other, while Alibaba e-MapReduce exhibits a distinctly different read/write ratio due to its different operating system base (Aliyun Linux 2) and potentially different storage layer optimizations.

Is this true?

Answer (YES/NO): NO